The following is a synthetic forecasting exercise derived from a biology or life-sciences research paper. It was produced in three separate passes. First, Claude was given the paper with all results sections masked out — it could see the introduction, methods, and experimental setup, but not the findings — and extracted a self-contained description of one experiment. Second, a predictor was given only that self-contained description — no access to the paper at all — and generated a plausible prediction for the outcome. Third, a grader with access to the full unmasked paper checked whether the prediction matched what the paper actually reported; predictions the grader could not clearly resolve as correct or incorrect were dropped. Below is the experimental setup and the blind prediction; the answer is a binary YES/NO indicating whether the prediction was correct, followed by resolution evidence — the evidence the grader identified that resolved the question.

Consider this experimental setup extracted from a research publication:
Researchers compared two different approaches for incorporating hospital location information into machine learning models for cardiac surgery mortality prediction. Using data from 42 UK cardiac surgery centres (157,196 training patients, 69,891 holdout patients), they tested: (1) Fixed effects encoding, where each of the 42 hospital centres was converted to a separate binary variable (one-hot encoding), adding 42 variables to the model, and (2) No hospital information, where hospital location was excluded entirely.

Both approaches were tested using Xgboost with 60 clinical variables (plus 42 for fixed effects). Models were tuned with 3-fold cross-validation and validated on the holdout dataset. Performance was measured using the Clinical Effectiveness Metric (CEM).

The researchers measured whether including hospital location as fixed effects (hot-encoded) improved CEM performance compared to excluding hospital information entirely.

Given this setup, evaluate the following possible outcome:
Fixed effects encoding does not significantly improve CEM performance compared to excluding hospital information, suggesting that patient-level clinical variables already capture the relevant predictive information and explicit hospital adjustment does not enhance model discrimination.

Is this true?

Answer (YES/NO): NO